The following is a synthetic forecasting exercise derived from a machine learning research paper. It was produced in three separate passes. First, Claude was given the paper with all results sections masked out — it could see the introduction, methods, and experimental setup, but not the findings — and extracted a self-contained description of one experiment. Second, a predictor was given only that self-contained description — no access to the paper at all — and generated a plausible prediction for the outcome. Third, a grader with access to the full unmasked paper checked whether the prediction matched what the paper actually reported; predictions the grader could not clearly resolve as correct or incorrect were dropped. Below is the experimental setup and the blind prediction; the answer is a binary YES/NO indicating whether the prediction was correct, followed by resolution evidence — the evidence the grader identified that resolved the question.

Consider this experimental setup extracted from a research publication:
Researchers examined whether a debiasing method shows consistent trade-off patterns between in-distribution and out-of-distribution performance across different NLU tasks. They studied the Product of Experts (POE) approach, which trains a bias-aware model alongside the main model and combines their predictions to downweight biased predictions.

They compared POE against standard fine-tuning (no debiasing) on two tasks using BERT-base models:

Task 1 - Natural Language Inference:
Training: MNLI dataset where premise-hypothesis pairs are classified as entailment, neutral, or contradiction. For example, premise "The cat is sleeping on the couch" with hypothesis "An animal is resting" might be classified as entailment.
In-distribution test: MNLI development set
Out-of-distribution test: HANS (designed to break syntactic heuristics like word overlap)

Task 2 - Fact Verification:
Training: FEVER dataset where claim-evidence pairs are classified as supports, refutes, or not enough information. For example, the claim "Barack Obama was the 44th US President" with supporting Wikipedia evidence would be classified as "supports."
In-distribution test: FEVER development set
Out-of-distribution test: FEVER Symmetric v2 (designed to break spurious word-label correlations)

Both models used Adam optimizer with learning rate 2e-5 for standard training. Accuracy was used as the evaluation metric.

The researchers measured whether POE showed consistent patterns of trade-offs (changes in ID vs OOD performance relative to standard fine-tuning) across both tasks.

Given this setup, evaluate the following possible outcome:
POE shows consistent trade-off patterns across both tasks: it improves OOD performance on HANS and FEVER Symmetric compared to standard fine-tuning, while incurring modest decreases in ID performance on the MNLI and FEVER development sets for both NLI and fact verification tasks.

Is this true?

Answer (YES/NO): NO